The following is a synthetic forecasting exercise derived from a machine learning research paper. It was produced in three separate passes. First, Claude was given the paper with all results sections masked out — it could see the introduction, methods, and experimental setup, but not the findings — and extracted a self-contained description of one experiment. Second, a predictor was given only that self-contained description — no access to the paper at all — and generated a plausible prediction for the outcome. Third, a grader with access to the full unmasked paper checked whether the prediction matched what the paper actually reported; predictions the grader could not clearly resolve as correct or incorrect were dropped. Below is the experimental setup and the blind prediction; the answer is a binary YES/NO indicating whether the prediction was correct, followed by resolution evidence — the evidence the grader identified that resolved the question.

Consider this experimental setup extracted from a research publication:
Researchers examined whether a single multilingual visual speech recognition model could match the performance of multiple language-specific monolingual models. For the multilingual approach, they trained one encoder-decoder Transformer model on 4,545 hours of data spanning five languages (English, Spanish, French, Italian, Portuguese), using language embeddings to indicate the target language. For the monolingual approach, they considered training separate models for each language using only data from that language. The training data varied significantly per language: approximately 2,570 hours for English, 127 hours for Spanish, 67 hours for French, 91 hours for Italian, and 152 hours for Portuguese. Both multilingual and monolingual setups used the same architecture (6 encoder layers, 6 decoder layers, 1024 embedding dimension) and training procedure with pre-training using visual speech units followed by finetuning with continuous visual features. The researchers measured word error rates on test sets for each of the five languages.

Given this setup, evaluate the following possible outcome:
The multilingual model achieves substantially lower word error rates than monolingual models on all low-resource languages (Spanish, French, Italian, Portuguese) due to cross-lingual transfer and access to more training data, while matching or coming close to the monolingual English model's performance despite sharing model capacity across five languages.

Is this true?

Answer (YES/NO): NO